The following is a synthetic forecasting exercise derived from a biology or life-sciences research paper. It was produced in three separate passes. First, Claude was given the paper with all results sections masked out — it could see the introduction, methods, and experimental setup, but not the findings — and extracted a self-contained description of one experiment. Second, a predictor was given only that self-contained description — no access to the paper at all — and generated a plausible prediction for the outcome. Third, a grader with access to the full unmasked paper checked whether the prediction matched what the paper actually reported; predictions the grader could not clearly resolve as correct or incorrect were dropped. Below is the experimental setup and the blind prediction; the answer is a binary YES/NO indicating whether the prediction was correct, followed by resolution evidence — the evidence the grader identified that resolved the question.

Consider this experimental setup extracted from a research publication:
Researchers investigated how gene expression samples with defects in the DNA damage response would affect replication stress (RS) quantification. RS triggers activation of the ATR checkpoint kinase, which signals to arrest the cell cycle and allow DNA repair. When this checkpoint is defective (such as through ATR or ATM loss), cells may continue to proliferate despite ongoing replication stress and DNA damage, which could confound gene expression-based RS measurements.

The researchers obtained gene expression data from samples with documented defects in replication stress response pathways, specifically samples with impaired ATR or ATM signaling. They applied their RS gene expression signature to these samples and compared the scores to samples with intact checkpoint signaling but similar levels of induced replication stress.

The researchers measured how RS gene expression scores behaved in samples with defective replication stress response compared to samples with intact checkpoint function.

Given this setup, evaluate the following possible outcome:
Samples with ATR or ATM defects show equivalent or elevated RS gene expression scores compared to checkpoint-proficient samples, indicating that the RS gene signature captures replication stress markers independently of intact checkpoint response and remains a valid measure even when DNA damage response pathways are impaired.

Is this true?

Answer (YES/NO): YES